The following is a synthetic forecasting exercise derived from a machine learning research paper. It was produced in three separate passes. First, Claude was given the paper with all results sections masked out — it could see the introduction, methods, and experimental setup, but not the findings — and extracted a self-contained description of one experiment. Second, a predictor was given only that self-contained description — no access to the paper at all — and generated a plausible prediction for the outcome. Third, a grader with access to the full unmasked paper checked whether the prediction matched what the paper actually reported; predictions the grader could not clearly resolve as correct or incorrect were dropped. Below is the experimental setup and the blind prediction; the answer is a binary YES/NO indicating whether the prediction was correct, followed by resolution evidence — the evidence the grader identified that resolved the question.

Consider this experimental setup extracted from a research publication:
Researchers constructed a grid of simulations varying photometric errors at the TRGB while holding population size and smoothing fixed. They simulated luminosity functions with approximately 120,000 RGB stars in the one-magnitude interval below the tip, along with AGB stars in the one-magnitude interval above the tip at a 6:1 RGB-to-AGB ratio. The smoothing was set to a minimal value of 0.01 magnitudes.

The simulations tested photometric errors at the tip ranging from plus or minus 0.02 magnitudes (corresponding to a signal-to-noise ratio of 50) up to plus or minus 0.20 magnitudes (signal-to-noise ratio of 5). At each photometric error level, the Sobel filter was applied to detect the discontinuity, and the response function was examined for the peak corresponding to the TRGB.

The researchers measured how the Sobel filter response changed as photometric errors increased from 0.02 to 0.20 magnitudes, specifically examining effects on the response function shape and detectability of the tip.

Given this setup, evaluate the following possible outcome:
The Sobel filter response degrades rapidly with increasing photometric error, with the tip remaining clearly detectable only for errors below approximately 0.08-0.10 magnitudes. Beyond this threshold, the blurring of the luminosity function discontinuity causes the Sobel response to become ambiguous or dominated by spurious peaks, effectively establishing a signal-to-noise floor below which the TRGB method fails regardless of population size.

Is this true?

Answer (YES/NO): NO